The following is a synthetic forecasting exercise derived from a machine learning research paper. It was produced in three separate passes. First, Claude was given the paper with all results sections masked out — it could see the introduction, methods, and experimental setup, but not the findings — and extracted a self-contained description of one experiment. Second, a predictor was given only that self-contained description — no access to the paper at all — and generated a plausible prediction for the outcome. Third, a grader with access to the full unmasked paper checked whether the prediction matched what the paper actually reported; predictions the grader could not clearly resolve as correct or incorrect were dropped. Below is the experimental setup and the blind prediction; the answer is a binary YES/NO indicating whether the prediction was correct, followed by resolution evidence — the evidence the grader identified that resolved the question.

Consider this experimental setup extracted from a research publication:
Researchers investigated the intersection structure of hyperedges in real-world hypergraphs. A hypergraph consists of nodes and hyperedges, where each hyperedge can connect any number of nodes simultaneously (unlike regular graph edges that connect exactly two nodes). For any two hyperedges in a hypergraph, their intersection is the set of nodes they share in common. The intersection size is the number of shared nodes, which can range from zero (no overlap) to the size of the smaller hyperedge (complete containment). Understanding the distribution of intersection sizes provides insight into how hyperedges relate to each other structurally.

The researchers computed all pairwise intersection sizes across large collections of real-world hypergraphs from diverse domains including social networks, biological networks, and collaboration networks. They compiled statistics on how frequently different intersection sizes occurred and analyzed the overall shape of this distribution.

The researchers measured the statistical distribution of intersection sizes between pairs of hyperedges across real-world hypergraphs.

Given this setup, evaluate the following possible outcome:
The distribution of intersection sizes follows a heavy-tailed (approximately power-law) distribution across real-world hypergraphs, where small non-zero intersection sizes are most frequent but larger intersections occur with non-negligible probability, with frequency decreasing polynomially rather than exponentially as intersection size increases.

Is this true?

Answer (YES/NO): YES